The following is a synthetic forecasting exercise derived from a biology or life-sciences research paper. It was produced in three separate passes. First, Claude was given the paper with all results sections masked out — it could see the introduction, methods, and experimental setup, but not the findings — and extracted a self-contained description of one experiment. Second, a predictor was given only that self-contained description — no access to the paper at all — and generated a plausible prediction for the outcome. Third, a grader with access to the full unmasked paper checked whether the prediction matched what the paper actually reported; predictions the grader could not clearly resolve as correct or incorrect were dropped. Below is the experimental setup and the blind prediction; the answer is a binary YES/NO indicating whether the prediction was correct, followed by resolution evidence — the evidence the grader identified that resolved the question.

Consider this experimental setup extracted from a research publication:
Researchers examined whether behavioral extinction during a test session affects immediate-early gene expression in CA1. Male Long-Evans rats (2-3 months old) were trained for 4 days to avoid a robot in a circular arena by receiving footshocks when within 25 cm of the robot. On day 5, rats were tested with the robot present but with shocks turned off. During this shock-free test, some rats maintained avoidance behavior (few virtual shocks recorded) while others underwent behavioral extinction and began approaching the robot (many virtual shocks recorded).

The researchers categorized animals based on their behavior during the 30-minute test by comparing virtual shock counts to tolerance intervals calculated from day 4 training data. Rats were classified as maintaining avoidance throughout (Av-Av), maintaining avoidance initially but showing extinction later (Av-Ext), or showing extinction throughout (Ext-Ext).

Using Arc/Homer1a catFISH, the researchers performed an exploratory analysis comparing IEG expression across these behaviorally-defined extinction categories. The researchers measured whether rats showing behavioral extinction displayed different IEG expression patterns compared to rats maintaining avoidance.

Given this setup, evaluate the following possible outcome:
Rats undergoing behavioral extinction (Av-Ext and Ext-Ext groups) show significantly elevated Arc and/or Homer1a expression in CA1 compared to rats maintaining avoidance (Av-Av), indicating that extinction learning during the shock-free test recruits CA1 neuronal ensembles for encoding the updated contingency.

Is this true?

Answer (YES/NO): NO